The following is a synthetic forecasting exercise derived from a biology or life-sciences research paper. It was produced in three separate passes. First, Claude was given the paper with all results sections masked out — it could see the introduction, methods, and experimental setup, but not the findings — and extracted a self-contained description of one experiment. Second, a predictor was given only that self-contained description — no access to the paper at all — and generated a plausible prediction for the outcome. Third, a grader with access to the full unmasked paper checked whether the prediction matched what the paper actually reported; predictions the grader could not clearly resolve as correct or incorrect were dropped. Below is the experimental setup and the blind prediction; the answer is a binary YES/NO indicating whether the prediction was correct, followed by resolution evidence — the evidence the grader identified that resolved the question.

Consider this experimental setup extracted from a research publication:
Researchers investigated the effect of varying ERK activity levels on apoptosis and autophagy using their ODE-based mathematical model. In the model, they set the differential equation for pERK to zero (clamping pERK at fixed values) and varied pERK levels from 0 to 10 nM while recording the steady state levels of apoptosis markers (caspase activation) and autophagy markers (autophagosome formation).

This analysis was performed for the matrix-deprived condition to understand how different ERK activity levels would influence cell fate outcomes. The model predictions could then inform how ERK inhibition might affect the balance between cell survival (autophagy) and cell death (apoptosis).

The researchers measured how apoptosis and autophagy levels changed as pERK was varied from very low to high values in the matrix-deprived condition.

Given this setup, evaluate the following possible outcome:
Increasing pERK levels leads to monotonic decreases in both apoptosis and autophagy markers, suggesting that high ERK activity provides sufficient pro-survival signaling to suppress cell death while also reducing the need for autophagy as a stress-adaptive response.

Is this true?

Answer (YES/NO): NO